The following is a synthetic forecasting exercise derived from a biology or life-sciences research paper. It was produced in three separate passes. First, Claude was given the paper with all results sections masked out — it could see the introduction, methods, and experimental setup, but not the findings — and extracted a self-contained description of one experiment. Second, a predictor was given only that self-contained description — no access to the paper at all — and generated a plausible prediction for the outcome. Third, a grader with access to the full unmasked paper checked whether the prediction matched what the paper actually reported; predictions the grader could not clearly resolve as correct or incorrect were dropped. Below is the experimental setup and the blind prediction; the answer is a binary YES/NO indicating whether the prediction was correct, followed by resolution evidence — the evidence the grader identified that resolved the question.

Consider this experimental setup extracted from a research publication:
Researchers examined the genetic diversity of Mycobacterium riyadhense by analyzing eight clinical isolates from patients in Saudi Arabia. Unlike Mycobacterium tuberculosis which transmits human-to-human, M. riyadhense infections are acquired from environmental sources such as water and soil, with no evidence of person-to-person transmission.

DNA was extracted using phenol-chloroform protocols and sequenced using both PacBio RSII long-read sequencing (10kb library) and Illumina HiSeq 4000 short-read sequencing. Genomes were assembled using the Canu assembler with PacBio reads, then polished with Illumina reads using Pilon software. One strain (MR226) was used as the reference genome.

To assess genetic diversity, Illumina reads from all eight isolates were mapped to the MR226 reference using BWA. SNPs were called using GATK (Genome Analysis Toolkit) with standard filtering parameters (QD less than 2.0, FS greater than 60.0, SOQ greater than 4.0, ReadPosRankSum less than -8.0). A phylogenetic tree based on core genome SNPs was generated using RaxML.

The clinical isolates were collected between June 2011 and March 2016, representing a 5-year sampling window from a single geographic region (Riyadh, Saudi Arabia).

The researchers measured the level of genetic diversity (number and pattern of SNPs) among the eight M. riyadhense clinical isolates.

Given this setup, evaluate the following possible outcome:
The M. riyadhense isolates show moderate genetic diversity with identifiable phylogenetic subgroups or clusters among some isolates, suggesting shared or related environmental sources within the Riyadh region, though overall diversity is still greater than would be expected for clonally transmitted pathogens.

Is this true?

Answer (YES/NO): YES